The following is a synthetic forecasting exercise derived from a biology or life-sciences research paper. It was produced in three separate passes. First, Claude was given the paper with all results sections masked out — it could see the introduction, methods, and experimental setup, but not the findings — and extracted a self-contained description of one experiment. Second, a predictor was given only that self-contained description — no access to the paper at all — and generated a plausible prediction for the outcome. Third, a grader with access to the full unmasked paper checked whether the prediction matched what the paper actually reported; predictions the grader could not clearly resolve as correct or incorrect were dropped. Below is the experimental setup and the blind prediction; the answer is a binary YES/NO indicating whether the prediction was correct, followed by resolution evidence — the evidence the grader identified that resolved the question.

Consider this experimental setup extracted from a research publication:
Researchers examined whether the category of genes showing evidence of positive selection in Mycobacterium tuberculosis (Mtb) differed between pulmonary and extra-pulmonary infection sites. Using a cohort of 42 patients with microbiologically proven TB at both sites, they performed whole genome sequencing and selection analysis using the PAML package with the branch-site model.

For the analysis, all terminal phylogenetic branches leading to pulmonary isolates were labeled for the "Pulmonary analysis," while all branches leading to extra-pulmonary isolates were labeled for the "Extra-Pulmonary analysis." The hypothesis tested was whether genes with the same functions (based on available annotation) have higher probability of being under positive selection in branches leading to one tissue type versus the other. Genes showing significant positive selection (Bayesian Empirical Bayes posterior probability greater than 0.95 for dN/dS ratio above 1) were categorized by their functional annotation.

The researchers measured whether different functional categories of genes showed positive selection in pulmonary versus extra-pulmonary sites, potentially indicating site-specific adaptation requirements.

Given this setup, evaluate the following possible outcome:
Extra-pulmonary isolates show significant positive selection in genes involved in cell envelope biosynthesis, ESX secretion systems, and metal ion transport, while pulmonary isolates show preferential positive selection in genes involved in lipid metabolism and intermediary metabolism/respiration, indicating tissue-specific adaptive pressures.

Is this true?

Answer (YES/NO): NO